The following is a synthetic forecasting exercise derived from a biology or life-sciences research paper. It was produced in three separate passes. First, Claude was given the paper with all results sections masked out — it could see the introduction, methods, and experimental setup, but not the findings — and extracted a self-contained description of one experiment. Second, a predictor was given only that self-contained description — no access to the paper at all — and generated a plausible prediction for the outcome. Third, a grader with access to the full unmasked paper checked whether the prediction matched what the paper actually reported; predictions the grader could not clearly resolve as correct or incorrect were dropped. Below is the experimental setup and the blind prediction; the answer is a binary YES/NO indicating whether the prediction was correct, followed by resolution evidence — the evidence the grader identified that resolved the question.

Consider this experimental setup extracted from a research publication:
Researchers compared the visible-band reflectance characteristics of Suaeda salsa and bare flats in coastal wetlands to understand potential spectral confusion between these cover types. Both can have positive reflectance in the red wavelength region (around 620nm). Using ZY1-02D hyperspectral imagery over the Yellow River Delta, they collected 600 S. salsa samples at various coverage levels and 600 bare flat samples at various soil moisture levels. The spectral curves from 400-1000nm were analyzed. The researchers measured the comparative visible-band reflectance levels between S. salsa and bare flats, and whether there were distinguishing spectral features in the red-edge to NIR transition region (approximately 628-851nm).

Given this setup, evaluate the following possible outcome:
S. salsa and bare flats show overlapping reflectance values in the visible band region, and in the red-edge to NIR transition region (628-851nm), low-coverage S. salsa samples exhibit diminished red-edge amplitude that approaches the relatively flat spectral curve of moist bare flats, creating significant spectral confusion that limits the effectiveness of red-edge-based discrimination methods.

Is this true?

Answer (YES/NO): NO